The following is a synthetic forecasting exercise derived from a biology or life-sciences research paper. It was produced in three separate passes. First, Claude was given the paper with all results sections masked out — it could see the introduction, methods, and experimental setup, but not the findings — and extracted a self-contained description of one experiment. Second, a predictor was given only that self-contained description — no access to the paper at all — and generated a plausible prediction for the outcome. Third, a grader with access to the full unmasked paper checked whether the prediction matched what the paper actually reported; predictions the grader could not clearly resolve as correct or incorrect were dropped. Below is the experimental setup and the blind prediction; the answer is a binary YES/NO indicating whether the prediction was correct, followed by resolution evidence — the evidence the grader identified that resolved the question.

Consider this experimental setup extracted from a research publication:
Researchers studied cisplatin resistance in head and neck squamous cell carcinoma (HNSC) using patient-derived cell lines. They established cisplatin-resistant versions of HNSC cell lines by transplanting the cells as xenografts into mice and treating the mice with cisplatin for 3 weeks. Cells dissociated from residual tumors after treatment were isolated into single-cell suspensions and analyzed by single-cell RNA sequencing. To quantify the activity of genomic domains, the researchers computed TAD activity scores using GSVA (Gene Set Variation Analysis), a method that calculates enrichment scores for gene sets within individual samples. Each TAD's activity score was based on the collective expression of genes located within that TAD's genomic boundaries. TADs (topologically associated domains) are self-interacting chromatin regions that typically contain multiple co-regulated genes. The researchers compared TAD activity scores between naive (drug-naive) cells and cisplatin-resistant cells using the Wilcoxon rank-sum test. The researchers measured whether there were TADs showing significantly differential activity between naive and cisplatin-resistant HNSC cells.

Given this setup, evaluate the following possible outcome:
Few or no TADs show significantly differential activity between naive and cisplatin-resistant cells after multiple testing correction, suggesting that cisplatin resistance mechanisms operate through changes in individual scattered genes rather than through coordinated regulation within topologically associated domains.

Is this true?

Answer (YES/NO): NO